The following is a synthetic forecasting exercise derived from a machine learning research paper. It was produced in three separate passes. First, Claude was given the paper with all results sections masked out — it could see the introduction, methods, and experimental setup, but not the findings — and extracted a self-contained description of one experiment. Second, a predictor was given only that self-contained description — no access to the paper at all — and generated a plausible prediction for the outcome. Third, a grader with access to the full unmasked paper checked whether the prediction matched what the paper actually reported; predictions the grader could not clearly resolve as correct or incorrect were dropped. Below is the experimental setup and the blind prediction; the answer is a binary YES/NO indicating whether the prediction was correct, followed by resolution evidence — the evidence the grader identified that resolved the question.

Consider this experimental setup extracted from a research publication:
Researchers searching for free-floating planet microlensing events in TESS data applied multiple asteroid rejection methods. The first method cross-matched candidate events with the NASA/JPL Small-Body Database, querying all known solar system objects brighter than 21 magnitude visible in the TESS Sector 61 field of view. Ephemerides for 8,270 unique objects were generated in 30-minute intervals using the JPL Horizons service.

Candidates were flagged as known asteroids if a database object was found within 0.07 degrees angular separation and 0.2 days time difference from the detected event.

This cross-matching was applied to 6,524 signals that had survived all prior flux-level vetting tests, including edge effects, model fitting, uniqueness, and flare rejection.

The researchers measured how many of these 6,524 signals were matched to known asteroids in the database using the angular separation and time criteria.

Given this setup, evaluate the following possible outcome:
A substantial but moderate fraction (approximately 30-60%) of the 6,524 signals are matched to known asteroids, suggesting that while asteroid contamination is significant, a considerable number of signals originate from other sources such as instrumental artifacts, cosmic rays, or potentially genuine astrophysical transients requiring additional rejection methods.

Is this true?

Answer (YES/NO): NO